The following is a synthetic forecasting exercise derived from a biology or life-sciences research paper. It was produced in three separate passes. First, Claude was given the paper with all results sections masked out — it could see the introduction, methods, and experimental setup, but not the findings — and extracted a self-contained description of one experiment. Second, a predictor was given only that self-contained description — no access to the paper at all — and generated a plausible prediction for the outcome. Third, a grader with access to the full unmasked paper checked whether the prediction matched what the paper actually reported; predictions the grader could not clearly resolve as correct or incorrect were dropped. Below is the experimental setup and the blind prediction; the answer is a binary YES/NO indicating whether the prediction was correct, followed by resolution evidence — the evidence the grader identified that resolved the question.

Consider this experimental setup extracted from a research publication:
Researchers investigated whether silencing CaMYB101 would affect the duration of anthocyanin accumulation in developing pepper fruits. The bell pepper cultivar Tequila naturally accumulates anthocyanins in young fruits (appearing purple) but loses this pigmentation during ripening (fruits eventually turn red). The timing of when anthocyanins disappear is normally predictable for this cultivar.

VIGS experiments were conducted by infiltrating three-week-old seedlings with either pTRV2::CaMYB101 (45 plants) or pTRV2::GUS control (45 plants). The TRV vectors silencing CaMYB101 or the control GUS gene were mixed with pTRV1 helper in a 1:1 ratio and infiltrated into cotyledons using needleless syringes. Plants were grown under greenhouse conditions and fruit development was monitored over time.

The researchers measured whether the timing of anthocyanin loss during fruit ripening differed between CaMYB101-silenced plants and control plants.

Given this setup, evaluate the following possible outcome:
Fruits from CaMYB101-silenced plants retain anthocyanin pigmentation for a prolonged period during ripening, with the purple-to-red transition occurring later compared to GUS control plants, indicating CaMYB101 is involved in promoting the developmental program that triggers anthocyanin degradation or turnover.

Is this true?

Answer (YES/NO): NO